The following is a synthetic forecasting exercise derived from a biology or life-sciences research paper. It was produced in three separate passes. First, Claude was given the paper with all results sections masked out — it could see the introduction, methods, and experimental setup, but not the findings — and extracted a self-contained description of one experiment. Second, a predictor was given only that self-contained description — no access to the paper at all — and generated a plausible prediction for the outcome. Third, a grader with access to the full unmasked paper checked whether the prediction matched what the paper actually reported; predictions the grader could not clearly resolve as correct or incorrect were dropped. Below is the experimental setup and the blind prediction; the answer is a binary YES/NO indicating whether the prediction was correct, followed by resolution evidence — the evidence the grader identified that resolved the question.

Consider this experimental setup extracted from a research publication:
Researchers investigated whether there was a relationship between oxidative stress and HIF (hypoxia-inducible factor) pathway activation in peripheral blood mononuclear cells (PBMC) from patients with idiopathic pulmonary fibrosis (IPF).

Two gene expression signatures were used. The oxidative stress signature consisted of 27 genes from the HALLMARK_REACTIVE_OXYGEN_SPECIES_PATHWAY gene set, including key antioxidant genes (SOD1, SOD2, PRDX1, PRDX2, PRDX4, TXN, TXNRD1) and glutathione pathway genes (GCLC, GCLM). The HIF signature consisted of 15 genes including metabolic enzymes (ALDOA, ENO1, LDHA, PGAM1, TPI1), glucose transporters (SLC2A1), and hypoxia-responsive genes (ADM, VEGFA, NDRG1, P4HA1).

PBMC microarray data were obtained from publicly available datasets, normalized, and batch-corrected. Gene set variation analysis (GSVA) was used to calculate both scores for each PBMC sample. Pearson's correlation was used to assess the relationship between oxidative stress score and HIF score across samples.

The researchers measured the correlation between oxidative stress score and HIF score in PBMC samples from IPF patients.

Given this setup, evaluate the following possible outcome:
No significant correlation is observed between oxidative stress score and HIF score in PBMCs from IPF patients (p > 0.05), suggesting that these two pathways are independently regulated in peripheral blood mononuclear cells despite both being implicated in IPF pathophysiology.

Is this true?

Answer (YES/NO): NO